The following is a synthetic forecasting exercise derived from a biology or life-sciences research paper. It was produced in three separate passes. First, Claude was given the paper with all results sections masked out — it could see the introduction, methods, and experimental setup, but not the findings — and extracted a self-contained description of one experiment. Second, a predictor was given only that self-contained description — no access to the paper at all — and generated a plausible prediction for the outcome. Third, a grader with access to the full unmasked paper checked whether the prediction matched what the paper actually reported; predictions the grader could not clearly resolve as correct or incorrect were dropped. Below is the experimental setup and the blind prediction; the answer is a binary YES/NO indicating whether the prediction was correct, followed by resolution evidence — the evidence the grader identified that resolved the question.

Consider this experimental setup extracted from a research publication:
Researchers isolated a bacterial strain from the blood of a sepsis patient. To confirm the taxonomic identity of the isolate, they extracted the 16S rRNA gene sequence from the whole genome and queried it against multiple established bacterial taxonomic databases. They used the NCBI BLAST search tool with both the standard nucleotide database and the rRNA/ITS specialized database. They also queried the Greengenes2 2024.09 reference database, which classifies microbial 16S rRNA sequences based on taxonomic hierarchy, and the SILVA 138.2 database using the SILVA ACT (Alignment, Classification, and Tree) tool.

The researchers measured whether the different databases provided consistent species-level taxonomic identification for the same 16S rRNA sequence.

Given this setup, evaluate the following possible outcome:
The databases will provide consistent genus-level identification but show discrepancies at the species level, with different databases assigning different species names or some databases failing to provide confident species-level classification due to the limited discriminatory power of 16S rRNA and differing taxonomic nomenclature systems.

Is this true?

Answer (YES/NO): NO